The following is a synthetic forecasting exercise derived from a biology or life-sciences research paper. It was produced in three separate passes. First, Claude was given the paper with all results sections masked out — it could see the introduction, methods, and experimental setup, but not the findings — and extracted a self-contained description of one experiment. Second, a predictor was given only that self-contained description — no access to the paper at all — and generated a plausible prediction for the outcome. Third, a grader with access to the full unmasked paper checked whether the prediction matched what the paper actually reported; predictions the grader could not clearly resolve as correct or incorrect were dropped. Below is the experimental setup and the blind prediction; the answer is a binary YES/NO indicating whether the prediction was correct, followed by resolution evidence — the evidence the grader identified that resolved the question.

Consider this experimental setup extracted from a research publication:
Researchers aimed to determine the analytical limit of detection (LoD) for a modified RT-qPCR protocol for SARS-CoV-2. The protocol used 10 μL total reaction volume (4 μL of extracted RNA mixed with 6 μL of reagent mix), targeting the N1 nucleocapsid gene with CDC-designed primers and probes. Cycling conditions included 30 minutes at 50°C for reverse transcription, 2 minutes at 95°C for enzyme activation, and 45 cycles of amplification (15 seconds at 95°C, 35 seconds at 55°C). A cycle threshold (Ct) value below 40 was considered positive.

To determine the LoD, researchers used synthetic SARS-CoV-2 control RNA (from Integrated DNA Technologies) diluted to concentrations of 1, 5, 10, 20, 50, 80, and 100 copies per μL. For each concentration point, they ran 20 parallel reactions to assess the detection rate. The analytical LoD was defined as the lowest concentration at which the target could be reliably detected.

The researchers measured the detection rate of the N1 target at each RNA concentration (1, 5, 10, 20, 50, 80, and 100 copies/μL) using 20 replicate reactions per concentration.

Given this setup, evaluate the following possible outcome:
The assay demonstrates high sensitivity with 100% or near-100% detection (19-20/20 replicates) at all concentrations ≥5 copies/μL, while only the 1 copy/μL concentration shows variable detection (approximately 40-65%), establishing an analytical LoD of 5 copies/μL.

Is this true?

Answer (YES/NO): NO